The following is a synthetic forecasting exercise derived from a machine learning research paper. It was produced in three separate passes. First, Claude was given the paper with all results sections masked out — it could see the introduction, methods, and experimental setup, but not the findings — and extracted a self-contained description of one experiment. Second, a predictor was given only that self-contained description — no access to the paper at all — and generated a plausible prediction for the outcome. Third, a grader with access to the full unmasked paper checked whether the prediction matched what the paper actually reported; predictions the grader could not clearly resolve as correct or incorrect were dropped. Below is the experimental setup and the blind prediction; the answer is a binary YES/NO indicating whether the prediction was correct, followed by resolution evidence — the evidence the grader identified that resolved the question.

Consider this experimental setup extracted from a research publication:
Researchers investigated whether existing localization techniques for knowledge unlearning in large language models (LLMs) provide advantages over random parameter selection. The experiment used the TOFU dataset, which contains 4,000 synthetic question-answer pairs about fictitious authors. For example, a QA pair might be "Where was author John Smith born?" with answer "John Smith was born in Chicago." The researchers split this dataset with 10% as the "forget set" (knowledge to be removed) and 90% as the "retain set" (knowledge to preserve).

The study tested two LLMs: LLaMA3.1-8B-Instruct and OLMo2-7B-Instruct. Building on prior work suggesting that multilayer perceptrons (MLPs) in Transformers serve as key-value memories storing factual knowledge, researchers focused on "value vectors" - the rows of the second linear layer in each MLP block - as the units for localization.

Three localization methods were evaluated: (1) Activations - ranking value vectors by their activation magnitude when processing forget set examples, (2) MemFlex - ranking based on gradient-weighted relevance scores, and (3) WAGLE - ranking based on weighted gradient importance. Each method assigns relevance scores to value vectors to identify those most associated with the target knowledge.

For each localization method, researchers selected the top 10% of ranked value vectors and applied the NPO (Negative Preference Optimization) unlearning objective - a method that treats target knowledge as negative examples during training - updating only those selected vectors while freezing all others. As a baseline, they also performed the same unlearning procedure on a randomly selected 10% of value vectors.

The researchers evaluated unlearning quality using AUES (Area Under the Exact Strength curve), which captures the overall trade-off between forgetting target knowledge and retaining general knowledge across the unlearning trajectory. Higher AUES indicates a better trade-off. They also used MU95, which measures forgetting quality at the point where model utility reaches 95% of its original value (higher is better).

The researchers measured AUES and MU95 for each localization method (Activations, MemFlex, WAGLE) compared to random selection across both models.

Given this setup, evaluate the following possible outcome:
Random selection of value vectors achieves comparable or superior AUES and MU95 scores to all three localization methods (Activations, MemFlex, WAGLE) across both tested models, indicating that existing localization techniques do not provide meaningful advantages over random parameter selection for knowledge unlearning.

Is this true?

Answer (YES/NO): YES